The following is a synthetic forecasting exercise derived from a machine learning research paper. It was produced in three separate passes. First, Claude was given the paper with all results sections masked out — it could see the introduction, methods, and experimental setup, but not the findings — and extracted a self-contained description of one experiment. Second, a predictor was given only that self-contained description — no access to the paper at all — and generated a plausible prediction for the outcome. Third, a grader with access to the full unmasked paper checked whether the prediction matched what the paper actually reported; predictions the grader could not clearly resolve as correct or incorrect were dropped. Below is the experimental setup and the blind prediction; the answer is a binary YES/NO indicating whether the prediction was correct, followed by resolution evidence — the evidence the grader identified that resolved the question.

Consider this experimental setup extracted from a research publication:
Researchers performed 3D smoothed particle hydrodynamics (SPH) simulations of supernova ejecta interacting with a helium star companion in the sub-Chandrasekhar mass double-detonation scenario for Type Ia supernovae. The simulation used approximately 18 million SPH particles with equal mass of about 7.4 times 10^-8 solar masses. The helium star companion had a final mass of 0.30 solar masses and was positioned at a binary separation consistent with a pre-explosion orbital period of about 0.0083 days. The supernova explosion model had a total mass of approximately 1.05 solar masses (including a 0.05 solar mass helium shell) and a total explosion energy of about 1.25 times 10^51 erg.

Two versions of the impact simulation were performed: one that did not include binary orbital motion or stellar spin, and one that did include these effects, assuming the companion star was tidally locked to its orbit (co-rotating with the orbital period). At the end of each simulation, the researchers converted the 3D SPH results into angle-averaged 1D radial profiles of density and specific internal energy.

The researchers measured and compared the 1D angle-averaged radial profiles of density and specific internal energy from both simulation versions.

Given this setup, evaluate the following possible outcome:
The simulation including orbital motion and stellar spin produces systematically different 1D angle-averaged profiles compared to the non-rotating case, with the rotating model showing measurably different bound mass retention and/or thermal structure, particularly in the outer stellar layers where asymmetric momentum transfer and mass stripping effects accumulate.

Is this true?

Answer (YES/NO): NO